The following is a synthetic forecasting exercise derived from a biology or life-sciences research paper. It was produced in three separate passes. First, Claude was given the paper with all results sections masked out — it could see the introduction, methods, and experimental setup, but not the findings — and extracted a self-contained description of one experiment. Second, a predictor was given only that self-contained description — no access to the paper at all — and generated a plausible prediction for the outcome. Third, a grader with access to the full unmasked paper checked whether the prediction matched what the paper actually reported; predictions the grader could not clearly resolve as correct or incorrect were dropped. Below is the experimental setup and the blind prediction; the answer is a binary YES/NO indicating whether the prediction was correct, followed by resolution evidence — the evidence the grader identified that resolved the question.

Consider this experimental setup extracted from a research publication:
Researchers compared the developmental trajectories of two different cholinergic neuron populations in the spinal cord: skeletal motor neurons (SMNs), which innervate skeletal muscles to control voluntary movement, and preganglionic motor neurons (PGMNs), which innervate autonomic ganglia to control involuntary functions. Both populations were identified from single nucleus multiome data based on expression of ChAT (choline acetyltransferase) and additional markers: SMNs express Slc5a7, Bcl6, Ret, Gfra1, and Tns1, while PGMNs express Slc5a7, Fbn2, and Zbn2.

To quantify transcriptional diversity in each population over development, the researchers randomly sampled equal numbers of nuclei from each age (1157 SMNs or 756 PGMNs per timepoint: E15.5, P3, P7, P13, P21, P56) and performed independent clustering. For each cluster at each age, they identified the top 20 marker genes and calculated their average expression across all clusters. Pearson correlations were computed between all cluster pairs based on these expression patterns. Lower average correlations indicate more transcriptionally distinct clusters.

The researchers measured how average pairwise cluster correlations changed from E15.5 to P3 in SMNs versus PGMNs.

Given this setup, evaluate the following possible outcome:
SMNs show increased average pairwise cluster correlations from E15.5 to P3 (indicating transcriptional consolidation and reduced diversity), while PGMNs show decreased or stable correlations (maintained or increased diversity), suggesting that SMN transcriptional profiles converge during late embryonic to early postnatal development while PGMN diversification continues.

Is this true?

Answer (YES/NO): YES